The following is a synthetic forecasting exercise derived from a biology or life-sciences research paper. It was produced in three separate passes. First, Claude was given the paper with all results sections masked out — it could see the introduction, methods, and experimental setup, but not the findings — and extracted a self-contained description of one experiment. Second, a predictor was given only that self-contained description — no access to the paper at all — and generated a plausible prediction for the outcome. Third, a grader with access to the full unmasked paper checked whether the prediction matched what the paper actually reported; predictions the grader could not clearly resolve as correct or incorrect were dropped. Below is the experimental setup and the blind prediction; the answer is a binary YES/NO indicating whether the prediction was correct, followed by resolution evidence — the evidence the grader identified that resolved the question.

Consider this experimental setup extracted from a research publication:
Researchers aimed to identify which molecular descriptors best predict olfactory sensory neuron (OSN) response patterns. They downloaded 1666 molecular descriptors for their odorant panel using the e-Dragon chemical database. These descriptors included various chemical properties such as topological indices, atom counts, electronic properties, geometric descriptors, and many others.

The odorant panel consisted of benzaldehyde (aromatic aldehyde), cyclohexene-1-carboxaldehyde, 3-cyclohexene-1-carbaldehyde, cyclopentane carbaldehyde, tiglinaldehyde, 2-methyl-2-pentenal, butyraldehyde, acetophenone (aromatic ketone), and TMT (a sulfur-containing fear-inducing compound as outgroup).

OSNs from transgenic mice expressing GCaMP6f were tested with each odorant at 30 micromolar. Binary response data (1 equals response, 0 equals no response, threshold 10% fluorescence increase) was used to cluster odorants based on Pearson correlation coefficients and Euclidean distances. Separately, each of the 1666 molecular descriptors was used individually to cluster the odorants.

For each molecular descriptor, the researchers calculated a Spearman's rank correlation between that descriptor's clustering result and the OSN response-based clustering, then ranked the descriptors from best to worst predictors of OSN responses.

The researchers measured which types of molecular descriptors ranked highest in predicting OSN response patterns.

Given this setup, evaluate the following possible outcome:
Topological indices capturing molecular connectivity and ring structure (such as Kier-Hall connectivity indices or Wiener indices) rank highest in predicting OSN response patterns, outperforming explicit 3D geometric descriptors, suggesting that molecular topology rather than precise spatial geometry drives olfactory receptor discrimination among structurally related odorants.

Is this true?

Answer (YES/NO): YES